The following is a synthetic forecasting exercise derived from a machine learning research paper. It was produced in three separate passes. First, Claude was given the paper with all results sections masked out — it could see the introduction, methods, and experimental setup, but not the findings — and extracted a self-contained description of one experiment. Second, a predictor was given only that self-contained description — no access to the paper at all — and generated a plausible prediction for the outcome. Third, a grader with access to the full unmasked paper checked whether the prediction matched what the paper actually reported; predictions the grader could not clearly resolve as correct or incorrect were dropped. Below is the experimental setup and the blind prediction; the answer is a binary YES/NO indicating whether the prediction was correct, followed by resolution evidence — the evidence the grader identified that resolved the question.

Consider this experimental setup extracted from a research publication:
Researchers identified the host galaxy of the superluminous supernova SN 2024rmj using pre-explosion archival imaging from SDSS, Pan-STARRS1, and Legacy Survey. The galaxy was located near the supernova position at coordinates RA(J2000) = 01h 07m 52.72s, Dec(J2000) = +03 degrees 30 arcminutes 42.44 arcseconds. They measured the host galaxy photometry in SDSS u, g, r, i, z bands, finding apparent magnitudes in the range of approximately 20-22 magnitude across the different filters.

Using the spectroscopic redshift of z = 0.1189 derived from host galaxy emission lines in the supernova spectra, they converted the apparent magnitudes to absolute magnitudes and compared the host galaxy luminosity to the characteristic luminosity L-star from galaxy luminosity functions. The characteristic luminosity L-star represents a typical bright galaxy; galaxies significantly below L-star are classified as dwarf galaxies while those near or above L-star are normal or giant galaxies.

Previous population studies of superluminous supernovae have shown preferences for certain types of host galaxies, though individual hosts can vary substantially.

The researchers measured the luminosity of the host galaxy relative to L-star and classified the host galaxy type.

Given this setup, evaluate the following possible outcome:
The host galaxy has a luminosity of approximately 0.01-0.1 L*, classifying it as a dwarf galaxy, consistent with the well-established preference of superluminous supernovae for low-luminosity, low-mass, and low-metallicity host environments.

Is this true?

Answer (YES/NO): YES